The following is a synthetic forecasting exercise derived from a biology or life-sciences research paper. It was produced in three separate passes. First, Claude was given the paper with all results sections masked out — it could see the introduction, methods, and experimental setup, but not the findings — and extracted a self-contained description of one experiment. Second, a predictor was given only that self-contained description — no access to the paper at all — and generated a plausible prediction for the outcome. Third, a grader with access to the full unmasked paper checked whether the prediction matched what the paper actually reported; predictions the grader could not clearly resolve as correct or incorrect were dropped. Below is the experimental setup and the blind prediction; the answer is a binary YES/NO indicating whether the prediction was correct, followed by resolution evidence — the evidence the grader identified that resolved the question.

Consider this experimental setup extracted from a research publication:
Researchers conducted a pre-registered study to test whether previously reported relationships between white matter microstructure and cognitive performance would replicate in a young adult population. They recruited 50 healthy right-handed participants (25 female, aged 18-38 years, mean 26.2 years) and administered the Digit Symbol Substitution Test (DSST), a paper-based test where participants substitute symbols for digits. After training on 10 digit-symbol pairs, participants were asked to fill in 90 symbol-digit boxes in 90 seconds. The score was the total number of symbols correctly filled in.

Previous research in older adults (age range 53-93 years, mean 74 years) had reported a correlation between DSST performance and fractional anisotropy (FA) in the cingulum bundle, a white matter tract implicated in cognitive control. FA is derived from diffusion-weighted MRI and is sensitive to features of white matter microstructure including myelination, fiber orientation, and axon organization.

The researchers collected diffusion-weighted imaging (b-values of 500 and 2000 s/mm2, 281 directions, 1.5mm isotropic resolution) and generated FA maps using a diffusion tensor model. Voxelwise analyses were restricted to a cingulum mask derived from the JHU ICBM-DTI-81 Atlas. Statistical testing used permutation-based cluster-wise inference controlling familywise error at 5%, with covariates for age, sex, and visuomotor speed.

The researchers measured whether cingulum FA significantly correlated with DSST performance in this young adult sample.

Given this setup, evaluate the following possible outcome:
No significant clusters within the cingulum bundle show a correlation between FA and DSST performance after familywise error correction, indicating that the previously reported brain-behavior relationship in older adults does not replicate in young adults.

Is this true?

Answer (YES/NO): YES